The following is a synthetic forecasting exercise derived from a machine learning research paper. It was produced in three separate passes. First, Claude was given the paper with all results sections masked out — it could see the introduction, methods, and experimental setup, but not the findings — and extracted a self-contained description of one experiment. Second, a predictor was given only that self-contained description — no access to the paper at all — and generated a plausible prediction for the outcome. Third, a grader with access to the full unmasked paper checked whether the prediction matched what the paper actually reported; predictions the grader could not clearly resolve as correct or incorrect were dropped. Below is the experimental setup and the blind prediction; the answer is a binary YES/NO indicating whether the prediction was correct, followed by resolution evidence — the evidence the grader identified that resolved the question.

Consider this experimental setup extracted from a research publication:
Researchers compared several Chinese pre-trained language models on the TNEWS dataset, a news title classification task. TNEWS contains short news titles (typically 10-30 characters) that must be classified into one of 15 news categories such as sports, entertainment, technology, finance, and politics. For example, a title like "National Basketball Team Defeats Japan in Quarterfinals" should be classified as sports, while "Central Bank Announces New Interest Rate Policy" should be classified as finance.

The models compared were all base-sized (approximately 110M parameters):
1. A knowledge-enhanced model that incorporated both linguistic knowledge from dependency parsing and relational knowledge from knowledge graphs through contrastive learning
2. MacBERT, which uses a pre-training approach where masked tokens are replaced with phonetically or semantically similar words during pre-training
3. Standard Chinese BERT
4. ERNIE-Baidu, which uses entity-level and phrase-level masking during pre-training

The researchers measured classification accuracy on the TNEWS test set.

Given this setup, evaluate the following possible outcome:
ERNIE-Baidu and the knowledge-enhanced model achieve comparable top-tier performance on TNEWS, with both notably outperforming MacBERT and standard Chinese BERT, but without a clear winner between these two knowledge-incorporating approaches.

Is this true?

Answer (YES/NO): NO